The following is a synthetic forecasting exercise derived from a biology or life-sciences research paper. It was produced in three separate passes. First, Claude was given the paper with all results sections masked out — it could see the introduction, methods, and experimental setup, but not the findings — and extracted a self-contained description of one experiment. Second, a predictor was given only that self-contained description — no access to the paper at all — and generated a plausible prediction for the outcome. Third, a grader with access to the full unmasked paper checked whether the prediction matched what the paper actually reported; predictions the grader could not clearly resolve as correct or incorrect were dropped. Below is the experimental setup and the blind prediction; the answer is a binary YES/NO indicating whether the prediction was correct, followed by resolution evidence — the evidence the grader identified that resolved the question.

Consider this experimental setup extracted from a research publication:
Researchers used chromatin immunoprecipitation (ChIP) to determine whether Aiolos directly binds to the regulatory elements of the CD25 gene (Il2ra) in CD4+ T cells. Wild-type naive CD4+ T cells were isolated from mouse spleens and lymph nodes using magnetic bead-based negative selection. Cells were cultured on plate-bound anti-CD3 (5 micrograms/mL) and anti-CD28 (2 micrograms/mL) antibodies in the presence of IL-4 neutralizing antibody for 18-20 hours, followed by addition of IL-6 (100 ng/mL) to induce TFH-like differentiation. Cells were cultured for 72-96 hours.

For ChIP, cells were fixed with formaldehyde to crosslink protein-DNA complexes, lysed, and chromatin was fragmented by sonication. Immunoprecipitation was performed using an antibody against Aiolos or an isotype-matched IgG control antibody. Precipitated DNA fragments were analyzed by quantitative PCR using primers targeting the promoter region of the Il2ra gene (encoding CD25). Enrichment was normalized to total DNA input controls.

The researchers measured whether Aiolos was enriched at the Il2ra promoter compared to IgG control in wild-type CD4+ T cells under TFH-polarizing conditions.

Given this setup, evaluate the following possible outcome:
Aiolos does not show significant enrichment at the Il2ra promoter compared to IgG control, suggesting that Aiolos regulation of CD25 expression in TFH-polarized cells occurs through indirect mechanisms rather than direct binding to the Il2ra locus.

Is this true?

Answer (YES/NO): NO